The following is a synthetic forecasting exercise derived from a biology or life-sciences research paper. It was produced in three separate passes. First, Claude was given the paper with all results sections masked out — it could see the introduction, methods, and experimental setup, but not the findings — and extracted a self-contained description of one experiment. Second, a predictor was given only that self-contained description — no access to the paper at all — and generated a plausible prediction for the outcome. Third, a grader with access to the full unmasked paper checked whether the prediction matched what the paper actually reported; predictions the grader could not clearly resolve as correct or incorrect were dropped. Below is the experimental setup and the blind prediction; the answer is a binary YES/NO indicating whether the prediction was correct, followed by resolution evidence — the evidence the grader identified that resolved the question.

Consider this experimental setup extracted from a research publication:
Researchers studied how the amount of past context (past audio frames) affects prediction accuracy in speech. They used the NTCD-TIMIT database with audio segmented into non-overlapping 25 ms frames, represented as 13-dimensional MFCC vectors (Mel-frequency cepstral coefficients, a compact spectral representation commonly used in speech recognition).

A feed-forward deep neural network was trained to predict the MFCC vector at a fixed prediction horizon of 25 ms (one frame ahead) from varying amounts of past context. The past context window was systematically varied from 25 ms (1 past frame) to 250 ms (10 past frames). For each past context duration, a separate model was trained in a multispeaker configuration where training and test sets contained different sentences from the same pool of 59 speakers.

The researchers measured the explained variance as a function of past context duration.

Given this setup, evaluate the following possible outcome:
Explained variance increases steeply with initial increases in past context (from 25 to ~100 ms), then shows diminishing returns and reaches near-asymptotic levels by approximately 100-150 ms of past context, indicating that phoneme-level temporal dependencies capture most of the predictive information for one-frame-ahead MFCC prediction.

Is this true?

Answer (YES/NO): NO